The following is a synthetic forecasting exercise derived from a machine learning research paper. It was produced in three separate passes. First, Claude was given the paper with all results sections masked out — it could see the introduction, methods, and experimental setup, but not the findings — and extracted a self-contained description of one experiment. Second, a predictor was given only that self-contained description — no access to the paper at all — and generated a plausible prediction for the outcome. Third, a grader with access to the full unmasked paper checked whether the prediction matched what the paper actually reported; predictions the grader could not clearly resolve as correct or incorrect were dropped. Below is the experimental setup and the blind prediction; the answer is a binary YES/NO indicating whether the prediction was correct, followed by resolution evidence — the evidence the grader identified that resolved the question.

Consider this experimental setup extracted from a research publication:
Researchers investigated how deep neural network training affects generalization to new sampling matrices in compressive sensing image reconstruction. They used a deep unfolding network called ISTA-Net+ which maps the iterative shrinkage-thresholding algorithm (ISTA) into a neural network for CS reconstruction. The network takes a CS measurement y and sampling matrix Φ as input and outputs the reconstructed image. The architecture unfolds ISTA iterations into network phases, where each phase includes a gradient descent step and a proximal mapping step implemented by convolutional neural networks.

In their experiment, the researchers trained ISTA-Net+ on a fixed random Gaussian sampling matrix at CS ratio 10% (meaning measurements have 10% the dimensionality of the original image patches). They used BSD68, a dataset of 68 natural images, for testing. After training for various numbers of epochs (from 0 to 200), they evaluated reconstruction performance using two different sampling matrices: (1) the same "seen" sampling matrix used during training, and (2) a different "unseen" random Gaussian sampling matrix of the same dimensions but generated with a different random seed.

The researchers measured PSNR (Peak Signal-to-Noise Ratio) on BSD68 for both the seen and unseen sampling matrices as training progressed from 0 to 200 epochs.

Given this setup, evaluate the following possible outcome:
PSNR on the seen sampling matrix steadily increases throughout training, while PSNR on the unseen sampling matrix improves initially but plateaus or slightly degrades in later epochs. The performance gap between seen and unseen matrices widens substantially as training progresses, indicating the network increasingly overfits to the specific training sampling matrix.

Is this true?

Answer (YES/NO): NO